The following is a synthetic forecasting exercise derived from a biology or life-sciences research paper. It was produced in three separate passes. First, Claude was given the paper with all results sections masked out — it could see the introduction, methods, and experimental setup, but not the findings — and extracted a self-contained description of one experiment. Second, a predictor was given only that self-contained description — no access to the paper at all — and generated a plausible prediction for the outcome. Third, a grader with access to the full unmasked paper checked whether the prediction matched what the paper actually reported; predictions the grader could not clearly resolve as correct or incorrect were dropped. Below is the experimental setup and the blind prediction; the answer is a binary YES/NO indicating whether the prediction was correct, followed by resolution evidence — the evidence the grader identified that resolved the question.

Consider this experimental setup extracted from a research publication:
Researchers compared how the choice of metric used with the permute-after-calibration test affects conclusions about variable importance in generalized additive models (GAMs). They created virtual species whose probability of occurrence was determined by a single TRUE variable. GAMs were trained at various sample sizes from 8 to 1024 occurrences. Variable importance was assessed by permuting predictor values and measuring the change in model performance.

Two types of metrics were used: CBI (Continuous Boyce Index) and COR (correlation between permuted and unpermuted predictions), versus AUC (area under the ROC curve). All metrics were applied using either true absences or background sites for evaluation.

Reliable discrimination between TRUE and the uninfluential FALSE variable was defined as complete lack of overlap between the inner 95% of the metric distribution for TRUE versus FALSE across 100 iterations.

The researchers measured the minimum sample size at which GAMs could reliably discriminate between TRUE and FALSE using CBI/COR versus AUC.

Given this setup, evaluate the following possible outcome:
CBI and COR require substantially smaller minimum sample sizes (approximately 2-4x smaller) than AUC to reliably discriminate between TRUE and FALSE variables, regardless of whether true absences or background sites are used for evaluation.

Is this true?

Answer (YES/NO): NO